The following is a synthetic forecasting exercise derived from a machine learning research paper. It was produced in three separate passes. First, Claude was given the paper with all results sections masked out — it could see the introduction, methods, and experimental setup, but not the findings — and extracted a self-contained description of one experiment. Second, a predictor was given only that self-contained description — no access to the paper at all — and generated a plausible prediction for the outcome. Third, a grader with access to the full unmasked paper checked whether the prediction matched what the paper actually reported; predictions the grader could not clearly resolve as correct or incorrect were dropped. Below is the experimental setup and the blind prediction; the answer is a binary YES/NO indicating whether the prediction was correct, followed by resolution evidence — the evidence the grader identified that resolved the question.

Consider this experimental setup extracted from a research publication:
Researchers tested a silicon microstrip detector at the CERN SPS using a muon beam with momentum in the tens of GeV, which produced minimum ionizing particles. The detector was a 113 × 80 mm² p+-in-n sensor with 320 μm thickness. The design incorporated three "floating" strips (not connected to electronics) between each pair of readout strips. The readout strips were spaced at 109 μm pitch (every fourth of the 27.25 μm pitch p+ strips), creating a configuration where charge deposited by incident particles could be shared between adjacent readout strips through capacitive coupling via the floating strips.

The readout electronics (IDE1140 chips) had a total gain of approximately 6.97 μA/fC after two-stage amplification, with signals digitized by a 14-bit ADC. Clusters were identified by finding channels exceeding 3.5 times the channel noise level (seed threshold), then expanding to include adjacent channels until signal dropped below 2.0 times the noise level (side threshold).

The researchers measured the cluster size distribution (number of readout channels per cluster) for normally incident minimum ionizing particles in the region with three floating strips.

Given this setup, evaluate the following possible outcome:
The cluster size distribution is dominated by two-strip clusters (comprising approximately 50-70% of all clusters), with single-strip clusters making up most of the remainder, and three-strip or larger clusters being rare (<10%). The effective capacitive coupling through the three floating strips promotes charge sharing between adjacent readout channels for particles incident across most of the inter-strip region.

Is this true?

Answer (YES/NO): NO